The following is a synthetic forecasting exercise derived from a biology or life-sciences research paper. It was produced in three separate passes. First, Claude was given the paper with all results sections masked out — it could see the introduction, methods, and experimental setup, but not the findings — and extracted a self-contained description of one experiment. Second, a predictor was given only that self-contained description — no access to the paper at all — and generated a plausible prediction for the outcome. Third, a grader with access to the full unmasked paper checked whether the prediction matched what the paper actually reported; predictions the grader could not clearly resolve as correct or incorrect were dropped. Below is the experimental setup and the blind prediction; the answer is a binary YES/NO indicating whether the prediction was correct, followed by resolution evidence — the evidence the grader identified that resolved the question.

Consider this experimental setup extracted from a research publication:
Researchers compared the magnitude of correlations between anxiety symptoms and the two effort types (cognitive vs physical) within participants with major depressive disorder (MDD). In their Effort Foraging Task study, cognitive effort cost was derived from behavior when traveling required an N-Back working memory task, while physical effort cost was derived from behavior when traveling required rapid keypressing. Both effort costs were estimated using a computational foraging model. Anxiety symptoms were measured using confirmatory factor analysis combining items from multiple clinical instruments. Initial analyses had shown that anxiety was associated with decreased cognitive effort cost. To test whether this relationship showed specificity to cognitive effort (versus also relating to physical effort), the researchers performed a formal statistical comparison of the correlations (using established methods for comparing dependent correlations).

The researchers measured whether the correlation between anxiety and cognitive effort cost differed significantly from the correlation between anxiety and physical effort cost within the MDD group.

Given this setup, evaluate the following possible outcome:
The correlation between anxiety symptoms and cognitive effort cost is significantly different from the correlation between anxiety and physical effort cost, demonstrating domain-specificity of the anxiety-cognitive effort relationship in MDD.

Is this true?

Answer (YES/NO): YES